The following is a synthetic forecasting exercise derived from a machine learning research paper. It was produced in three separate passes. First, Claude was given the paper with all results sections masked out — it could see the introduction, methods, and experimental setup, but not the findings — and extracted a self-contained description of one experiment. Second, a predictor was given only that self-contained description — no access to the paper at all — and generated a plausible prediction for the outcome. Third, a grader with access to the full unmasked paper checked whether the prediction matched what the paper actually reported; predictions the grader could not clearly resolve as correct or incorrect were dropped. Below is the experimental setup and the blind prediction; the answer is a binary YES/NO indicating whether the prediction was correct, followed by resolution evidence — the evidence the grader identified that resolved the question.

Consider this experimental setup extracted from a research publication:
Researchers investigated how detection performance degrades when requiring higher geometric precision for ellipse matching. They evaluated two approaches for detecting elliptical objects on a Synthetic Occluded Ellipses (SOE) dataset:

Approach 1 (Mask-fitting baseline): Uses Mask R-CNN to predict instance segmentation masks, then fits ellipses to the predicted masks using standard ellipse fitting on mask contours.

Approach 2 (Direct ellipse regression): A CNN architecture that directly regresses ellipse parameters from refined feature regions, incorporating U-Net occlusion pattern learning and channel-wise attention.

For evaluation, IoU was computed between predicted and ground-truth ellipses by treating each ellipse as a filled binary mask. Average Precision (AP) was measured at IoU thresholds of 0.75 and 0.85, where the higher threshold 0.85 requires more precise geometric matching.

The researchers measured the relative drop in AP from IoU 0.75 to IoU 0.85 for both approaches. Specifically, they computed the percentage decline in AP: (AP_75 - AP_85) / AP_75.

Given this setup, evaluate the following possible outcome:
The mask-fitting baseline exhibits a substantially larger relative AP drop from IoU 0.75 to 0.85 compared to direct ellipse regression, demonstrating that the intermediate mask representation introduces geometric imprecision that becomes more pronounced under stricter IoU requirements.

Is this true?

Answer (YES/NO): YES